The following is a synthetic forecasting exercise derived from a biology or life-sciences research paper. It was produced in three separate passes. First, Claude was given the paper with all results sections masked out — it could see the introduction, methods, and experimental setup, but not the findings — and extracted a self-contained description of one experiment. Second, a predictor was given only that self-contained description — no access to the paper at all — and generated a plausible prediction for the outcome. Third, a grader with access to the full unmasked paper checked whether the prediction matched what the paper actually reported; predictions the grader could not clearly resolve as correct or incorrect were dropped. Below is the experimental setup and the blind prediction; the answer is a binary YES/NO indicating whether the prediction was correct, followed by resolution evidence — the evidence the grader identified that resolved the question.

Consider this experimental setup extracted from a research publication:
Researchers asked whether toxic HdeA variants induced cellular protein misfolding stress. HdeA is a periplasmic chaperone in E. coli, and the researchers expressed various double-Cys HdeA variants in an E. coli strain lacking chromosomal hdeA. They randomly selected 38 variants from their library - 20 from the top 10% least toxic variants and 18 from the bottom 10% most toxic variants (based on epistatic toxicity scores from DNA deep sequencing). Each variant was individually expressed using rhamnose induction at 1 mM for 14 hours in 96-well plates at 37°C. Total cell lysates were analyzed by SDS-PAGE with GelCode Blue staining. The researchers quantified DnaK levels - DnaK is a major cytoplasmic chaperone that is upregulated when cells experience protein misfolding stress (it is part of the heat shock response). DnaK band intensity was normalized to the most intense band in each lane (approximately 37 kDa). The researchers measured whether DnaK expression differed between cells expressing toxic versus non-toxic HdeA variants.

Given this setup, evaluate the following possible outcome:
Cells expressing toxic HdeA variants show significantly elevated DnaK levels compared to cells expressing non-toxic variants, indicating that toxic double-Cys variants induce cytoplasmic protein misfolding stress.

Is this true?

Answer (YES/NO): YES